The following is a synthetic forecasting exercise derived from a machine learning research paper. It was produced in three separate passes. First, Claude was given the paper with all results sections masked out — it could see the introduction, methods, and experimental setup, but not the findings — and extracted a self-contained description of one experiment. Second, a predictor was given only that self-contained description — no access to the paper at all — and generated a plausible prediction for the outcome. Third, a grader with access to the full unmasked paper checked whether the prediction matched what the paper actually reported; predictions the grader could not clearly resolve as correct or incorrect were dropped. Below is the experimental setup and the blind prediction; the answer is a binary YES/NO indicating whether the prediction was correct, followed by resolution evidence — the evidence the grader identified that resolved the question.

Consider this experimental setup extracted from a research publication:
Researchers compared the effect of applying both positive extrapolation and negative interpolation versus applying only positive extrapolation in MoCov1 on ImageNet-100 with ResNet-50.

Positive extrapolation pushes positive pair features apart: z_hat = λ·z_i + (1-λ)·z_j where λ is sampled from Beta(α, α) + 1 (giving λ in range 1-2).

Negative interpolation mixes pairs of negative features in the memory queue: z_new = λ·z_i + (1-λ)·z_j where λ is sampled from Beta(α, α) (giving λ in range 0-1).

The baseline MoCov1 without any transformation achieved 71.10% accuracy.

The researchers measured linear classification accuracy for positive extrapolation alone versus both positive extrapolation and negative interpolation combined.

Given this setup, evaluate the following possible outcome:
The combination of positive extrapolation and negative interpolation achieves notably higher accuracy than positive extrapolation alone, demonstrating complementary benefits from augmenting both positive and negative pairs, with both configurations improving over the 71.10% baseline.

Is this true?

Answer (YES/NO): YES